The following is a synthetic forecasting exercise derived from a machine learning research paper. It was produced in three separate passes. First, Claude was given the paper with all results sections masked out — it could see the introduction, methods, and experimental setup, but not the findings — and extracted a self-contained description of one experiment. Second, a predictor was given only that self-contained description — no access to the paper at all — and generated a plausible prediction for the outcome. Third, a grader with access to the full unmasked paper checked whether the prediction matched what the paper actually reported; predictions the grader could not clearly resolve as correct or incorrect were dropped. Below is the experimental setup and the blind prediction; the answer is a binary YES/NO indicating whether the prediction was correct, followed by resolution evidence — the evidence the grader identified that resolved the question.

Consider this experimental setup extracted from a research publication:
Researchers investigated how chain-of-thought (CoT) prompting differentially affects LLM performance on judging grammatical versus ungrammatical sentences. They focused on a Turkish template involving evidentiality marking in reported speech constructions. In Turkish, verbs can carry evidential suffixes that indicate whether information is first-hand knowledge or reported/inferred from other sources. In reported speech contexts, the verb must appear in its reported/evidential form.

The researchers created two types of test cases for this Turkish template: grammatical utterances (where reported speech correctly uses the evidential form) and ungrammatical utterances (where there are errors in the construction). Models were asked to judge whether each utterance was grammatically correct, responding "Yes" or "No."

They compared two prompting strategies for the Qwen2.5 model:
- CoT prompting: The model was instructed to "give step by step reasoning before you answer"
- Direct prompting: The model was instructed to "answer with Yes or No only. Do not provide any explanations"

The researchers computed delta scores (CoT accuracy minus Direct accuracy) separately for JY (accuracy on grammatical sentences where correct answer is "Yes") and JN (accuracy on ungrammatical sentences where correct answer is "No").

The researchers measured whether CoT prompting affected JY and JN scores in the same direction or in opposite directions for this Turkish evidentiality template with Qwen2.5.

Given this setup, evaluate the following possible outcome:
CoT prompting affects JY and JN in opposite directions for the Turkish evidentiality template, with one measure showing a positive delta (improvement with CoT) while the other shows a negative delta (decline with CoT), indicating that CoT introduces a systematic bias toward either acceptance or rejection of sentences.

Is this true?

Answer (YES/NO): YES